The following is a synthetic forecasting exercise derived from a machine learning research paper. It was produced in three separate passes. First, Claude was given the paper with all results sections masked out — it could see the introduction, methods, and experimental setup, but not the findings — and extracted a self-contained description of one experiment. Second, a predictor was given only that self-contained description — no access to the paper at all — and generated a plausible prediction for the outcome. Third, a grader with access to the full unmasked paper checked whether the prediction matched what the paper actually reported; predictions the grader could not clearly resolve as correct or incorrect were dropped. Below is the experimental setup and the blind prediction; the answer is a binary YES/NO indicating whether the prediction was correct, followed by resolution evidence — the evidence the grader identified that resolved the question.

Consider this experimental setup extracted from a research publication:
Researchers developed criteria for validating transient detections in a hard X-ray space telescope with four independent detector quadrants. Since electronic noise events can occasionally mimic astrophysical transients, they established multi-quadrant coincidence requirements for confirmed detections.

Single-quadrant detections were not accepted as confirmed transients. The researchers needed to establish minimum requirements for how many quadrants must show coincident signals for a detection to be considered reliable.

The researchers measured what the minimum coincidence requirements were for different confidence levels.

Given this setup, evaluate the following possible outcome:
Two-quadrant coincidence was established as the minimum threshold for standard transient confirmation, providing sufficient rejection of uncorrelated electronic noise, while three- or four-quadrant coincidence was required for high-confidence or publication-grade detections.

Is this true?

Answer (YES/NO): NO